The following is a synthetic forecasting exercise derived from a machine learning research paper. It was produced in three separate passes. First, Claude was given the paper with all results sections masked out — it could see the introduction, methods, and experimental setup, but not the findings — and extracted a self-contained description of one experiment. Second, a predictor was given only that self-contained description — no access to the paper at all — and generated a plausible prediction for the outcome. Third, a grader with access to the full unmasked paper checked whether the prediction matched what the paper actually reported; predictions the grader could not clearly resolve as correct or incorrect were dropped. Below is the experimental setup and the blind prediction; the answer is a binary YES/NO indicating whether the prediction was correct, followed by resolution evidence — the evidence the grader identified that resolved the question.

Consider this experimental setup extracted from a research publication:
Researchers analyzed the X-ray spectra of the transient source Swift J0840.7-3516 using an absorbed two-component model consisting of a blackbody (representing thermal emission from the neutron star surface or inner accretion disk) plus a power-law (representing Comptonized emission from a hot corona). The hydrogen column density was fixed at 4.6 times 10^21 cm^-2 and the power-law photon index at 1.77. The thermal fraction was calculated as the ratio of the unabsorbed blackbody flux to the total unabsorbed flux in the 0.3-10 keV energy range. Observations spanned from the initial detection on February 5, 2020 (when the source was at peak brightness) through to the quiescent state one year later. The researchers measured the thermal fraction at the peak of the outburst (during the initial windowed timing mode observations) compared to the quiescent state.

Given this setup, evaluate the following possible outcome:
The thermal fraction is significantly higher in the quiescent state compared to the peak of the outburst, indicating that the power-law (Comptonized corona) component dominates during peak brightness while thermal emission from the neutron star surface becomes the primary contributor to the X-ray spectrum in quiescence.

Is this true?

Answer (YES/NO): NO